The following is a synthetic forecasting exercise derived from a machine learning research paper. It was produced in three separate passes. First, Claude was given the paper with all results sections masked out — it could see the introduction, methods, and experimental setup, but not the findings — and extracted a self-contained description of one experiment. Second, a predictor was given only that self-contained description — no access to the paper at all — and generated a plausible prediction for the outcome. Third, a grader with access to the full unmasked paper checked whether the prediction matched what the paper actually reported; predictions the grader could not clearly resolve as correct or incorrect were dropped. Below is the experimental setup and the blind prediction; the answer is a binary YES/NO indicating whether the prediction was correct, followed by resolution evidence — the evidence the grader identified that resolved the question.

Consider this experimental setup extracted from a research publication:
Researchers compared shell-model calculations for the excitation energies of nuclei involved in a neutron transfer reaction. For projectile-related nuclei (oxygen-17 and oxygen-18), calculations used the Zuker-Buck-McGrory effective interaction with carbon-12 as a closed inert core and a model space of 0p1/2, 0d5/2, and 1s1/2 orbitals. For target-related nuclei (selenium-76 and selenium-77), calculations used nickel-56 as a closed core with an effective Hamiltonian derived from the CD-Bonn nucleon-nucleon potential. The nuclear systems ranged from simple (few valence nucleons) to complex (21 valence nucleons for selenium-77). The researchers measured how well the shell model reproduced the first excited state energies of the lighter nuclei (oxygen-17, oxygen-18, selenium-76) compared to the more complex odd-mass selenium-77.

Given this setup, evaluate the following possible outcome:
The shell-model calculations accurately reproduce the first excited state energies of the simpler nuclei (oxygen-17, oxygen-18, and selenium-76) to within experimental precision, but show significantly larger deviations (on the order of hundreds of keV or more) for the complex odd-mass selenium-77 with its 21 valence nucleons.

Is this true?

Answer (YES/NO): YES